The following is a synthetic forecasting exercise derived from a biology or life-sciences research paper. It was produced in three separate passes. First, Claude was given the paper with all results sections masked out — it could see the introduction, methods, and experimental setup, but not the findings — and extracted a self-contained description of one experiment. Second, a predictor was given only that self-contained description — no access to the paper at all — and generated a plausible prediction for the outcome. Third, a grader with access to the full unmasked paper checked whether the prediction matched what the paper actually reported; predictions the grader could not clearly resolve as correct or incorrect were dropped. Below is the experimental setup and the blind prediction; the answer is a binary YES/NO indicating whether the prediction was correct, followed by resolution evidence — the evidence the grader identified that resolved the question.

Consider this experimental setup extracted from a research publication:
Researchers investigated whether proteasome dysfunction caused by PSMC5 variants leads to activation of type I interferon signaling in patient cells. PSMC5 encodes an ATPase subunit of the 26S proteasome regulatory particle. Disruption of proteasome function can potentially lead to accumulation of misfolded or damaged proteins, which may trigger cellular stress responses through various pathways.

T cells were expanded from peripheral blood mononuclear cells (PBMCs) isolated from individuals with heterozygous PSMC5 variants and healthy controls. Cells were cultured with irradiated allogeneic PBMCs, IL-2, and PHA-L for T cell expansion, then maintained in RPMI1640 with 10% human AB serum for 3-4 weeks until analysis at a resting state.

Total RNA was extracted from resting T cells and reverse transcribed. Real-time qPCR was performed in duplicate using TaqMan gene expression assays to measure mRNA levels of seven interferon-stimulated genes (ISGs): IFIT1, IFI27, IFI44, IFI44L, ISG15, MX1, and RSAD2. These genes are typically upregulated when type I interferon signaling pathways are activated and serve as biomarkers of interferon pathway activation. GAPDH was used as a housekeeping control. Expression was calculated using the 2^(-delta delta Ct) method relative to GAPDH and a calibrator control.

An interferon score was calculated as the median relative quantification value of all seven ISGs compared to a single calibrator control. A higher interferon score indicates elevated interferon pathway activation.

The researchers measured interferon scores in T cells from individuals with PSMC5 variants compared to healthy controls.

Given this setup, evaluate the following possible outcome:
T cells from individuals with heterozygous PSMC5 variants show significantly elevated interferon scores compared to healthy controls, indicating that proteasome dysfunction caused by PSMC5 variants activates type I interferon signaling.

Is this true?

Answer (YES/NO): YES